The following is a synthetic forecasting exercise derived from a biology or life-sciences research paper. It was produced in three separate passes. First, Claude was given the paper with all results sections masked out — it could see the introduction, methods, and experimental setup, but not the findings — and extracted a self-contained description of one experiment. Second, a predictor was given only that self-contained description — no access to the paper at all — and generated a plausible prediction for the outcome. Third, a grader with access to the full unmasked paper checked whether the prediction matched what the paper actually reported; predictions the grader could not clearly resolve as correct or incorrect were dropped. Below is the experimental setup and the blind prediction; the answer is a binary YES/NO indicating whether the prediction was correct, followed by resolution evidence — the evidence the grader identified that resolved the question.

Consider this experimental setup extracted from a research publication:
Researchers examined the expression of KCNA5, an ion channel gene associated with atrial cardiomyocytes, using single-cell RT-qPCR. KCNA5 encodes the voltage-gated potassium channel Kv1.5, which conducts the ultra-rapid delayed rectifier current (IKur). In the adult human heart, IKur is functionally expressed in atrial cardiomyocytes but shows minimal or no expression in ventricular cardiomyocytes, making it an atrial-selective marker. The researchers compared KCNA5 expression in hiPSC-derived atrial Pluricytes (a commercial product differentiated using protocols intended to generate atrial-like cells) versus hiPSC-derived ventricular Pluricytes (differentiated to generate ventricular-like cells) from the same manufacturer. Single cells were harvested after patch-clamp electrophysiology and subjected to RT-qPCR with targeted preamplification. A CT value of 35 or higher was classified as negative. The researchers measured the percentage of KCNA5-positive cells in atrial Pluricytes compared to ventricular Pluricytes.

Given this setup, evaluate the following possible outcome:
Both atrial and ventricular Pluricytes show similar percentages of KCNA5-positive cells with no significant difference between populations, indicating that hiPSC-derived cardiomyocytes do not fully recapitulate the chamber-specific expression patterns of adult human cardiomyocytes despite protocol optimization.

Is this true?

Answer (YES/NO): NO